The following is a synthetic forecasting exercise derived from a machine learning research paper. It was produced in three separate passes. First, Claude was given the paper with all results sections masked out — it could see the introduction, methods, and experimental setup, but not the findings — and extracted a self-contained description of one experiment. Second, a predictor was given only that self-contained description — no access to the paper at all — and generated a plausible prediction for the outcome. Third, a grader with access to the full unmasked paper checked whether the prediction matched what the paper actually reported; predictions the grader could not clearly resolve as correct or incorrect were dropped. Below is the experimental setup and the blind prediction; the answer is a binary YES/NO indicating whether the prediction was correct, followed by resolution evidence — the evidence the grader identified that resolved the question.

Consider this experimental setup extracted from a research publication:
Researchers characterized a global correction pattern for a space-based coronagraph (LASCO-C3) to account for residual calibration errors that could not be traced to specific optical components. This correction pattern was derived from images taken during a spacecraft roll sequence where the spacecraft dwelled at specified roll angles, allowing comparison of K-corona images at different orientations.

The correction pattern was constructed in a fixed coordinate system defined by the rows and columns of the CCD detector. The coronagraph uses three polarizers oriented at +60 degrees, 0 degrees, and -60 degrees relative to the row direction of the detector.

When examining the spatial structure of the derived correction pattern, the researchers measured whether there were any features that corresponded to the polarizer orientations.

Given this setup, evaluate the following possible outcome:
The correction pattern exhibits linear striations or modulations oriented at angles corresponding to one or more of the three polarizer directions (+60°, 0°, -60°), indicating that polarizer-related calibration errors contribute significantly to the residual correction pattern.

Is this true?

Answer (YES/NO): NO